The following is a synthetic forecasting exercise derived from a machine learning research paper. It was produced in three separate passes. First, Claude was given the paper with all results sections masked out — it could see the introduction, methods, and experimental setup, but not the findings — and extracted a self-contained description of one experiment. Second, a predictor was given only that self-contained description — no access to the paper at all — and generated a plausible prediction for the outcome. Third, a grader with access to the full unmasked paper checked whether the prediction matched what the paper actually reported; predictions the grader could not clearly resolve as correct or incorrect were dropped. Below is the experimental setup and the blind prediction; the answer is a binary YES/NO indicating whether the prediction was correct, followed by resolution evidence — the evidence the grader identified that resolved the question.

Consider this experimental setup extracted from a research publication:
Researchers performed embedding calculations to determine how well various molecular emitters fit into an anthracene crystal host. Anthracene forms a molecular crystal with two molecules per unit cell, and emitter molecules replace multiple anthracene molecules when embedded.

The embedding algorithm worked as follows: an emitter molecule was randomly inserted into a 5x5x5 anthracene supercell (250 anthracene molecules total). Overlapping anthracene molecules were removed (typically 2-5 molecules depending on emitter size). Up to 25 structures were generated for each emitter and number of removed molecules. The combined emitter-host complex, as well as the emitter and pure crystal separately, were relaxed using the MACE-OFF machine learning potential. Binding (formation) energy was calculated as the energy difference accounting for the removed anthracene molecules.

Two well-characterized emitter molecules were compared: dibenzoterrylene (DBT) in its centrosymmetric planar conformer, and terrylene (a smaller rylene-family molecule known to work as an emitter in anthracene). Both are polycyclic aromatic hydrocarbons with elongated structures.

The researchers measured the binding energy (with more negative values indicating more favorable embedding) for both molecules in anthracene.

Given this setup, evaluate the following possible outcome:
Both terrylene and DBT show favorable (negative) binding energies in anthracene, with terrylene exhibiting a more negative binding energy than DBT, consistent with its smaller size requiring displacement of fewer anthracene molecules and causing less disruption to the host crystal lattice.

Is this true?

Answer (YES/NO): YES